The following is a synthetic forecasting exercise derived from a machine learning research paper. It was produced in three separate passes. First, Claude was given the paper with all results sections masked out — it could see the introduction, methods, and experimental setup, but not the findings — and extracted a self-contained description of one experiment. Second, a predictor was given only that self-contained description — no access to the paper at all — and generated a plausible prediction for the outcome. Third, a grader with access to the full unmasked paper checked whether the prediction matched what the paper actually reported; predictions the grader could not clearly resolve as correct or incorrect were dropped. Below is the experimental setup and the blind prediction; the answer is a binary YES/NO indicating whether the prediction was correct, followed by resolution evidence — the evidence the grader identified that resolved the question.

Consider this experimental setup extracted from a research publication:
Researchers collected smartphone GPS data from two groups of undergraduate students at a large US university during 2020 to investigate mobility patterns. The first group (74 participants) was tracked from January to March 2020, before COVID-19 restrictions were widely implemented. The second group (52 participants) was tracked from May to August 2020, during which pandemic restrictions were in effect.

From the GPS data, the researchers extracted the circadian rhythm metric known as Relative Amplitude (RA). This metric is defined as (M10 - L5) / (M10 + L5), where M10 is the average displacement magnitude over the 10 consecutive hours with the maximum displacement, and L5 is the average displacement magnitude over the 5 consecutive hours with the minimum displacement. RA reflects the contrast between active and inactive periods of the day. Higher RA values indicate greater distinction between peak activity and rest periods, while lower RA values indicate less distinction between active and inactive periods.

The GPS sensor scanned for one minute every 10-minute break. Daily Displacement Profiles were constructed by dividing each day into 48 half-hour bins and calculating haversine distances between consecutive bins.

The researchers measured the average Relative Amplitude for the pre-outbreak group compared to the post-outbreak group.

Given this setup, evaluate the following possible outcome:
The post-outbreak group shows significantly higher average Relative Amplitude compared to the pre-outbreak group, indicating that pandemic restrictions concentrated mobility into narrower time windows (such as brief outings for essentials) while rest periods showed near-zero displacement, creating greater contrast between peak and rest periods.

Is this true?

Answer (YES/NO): NO